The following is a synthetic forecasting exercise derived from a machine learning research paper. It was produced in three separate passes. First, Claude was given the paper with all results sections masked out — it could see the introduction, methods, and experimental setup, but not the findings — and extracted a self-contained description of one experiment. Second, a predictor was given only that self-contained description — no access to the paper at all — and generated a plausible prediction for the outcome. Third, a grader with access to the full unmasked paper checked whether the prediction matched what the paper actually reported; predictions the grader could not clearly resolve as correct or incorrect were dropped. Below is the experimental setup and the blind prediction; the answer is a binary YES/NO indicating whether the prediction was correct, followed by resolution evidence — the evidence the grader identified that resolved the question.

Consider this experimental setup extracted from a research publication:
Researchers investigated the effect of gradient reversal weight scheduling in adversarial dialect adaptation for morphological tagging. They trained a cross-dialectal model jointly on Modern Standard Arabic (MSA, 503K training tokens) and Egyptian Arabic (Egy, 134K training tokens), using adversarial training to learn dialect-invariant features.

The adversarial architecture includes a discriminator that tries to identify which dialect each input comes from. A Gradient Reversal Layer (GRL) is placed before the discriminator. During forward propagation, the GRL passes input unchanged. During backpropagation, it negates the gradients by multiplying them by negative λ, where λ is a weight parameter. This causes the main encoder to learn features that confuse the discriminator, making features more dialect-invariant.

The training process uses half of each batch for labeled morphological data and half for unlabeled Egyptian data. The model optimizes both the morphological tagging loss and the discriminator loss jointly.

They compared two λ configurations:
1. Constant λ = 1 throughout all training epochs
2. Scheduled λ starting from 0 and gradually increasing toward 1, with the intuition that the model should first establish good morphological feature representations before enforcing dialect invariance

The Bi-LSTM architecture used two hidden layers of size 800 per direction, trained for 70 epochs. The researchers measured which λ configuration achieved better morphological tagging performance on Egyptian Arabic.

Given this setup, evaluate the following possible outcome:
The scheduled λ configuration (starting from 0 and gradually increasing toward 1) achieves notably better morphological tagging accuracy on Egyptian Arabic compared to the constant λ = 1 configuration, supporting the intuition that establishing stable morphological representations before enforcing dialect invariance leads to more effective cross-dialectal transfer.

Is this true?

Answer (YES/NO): NO